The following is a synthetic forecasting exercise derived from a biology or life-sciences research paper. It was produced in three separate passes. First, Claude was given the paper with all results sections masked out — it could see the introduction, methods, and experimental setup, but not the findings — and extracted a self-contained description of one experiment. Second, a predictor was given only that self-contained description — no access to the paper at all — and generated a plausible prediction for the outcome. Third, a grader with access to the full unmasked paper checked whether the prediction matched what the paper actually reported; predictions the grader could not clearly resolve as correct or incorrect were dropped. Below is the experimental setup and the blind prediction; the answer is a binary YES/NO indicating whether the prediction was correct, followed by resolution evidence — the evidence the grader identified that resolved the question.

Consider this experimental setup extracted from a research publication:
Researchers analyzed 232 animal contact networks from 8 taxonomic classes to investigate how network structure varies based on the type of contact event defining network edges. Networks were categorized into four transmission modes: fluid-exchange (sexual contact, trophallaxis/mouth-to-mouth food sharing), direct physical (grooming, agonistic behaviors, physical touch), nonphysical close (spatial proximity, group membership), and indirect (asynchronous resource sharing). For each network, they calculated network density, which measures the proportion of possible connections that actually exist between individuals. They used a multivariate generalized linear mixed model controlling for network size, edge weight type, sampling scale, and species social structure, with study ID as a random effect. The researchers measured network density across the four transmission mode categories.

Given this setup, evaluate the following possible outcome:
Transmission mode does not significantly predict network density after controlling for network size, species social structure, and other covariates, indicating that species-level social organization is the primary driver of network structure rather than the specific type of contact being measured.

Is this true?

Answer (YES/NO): NO